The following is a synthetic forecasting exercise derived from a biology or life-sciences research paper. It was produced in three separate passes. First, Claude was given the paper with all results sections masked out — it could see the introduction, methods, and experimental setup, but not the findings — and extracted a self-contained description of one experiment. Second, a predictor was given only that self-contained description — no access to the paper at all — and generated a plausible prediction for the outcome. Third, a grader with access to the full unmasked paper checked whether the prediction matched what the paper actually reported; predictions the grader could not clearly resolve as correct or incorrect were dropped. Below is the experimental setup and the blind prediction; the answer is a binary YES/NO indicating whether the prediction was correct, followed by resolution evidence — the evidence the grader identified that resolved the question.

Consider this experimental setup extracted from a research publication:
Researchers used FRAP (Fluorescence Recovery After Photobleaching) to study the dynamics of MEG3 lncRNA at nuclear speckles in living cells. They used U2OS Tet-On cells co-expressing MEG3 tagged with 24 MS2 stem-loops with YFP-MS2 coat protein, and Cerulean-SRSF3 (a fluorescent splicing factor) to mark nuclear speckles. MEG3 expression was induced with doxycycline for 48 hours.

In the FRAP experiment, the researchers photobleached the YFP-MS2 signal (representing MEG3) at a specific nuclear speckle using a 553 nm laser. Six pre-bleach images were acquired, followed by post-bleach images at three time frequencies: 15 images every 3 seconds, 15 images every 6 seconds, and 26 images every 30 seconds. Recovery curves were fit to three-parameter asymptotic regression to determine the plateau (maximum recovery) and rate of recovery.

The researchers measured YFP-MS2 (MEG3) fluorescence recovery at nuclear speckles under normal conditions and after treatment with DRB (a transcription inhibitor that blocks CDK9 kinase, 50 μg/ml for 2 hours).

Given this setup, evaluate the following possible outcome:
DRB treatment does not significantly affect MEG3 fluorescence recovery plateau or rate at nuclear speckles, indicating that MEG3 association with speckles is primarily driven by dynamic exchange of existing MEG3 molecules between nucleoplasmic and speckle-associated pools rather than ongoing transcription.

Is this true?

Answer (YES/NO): NO